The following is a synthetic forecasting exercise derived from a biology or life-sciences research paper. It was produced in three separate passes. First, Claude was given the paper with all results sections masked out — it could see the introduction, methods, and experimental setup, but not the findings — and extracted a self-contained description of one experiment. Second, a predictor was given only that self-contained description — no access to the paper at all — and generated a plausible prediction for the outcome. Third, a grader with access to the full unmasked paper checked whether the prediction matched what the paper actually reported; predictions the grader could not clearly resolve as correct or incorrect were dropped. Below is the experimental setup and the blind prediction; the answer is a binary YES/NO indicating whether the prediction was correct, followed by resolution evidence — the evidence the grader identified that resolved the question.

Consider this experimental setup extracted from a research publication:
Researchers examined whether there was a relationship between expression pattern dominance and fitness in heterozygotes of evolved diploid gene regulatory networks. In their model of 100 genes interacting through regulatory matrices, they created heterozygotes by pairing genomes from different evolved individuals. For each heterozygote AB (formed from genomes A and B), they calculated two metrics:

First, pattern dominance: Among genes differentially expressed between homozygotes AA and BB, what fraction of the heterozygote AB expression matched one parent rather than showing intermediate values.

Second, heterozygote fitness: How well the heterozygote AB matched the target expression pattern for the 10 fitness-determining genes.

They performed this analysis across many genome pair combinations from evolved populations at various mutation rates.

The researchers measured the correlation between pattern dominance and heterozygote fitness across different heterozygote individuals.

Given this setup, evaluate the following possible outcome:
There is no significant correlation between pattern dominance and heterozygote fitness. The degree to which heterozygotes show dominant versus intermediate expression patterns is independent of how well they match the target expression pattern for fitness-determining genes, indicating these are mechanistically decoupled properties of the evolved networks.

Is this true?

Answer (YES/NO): NO